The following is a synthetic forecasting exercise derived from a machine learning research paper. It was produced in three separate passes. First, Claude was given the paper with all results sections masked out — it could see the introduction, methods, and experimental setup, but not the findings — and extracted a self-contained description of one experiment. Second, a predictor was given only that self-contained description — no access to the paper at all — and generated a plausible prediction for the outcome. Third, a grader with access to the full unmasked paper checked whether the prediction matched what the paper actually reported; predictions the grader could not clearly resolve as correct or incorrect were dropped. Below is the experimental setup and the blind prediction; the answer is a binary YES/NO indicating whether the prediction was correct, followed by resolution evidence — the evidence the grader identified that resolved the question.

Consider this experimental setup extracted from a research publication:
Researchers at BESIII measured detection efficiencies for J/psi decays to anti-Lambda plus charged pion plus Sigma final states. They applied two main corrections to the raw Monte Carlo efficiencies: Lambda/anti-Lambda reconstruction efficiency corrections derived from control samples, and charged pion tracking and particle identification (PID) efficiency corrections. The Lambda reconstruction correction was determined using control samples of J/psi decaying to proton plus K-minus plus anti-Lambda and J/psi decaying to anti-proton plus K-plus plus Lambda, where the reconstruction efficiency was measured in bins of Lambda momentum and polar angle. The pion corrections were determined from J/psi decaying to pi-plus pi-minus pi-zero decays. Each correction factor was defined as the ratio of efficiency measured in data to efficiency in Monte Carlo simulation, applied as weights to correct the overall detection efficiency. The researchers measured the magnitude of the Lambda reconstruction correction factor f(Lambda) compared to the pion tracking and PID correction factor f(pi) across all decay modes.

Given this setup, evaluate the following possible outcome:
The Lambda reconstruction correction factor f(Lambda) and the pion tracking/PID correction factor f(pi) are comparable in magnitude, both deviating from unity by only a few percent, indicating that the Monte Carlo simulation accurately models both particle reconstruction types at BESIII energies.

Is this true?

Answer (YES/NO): NO